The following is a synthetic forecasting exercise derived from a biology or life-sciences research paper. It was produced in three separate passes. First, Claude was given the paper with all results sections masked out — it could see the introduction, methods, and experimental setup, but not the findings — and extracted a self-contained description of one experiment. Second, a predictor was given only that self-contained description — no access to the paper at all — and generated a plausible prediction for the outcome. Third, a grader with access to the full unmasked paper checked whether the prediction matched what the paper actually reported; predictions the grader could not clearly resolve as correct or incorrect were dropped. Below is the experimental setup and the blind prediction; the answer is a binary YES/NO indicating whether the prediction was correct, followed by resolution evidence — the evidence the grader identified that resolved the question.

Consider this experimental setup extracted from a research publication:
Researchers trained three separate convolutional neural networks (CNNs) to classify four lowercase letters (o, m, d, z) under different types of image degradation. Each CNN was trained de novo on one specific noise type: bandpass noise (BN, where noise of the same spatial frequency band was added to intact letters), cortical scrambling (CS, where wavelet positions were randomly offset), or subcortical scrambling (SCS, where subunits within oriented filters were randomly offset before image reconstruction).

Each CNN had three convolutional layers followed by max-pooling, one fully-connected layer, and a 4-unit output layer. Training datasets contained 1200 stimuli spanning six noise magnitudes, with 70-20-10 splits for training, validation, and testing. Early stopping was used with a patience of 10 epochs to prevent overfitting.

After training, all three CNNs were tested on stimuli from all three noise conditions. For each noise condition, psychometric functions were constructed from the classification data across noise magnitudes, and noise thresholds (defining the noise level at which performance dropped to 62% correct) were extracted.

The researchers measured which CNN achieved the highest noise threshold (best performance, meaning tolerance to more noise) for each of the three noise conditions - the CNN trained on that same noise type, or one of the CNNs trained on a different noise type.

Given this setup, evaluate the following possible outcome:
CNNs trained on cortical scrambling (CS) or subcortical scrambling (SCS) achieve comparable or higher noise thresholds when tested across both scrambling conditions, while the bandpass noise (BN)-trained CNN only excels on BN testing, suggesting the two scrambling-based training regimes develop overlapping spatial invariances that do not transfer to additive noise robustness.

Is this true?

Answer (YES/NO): NO